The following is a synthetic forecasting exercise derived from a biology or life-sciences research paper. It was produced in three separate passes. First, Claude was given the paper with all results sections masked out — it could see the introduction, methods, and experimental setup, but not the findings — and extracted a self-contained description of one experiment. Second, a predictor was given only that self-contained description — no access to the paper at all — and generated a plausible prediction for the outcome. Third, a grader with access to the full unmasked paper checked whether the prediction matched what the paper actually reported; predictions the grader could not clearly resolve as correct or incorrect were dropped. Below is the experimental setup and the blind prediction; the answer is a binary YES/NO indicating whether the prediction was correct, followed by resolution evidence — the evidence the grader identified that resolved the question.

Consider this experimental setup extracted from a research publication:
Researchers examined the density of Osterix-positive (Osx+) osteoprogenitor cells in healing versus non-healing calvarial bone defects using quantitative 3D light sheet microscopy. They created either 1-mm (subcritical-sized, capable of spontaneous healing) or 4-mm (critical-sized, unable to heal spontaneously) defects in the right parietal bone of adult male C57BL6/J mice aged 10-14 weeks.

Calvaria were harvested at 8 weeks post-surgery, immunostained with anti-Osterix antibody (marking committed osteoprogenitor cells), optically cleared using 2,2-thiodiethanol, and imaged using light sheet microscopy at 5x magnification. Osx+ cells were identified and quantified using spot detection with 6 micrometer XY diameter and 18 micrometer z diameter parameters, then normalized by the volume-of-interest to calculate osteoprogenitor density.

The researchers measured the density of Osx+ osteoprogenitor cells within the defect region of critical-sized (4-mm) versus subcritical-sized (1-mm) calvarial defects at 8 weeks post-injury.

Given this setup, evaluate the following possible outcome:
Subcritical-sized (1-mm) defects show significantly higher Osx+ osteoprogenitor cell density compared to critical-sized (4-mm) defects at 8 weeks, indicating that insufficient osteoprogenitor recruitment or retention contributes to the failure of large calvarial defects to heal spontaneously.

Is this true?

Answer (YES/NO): NO